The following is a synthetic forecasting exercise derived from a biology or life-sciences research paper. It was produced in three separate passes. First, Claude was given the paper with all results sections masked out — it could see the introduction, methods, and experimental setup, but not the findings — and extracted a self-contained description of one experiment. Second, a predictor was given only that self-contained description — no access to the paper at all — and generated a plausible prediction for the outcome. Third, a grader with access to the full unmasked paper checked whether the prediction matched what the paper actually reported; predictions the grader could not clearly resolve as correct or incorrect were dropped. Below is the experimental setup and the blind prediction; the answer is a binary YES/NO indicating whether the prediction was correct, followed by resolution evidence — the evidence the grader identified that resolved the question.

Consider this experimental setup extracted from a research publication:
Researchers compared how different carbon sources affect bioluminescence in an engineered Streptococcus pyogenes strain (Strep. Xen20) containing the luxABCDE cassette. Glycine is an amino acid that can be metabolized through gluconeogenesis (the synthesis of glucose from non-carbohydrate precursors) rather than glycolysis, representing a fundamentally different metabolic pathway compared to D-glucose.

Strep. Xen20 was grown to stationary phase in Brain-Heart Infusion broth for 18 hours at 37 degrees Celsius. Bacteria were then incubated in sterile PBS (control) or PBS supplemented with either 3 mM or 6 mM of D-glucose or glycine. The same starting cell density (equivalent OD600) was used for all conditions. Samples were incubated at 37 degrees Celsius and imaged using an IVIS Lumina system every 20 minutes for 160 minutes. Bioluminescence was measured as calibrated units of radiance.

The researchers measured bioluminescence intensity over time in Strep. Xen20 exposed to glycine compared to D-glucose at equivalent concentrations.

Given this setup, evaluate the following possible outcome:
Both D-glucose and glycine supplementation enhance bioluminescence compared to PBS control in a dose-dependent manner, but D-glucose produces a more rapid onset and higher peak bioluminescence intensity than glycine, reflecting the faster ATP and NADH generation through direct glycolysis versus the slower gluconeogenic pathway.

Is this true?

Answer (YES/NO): NO